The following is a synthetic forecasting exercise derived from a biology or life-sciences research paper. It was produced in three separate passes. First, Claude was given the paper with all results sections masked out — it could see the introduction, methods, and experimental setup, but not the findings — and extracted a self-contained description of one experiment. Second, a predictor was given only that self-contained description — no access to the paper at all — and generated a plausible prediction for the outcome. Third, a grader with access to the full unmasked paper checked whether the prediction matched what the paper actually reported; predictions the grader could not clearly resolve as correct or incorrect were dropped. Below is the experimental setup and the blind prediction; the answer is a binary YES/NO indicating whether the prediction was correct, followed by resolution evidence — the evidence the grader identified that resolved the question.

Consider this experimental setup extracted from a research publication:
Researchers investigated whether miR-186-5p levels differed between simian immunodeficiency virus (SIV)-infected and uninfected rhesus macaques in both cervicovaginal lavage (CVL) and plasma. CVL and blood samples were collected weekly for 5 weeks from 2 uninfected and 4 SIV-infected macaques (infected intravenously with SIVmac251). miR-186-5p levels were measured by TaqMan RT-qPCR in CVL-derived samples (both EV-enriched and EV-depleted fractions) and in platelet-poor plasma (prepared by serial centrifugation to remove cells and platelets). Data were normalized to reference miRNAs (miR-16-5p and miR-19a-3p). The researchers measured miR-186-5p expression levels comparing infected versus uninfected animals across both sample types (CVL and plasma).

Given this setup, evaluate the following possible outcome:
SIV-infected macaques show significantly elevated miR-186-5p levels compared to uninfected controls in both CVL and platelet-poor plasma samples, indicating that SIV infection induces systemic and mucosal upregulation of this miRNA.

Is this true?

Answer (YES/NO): NO